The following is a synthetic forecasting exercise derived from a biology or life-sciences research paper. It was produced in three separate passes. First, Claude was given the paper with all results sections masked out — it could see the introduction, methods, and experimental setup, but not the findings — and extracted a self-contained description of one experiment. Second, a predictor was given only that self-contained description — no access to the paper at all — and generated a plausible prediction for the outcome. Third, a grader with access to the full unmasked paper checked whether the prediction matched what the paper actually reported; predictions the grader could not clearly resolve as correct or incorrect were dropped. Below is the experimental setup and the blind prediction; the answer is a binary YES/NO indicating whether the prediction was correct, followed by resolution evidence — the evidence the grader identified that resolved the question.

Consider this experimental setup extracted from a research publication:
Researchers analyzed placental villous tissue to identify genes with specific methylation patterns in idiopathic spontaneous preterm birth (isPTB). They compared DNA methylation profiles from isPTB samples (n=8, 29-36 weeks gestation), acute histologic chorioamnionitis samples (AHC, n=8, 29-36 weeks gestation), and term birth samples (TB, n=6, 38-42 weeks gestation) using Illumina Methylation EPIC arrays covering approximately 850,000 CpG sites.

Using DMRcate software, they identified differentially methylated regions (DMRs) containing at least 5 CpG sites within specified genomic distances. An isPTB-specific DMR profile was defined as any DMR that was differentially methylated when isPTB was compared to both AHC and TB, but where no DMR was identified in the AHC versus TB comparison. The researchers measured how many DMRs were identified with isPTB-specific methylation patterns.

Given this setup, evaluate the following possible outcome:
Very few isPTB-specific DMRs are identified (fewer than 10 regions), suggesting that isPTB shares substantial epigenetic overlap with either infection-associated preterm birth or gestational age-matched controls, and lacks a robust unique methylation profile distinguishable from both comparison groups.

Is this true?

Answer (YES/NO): YES